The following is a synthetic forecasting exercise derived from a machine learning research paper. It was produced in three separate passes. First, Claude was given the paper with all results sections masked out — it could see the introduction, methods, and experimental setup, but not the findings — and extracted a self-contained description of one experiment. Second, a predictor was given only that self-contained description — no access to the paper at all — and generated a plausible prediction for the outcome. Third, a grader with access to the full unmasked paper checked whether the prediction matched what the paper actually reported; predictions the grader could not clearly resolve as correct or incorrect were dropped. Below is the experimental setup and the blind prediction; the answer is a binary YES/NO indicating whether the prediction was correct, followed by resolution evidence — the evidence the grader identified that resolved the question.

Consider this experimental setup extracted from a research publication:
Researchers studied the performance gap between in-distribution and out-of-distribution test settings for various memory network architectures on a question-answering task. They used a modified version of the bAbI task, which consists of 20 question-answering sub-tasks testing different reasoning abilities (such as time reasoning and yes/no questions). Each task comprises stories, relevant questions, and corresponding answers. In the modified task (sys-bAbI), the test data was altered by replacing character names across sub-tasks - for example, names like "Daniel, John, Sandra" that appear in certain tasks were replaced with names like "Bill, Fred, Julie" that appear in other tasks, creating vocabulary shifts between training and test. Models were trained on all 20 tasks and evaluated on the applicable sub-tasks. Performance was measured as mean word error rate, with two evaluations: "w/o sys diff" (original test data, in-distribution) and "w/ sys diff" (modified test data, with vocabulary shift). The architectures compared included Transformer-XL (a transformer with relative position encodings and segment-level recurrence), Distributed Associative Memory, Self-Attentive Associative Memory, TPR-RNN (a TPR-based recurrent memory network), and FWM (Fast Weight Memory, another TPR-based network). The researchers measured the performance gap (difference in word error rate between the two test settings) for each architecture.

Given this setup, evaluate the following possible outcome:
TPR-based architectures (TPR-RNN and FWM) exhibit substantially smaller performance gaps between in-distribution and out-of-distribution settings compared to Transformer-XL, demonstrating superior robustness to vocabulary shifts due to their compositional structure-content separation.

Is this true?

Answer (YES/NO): NO